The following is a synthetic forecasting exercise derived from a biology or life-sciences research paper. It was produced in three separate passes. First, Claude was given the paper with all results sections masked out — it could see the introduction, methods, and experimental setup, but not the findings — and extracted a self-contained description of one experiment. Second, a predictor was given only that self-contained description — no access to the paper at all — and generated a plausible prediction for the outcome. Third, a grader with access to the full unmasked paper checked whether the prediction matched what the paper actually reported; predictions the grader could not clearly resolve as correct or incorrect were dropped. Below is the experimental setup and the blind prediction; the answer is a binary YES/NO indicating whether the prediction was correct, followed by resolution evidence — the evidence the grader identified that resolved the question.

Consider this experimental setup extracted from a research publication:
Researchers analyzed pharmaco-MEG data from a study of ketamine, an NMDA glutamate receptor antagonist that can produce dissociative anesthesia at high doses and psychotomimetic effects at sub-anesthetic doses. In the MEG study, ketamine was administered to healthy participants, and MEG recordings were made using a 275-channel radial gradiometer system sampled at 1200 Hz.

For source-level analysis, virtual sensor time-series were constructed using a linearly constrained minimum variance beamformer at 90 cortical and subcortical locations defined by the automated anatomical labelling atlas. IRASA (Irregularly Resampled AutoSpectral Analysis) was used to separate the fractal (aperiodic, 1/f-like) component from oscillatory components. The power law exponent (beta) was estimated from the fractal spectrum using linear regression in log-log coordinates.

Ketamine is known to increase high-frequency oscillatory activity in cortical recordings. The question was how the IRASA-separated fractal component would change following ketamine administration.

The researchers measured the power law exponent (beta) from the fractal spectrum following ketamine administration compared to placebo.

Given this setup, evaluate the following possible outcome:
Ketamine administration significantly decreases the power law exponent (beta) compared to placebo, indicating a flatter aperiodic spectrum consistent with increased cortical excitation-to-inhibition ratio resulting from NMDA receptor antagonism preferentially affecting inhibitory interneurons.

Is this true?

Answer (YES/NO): NO